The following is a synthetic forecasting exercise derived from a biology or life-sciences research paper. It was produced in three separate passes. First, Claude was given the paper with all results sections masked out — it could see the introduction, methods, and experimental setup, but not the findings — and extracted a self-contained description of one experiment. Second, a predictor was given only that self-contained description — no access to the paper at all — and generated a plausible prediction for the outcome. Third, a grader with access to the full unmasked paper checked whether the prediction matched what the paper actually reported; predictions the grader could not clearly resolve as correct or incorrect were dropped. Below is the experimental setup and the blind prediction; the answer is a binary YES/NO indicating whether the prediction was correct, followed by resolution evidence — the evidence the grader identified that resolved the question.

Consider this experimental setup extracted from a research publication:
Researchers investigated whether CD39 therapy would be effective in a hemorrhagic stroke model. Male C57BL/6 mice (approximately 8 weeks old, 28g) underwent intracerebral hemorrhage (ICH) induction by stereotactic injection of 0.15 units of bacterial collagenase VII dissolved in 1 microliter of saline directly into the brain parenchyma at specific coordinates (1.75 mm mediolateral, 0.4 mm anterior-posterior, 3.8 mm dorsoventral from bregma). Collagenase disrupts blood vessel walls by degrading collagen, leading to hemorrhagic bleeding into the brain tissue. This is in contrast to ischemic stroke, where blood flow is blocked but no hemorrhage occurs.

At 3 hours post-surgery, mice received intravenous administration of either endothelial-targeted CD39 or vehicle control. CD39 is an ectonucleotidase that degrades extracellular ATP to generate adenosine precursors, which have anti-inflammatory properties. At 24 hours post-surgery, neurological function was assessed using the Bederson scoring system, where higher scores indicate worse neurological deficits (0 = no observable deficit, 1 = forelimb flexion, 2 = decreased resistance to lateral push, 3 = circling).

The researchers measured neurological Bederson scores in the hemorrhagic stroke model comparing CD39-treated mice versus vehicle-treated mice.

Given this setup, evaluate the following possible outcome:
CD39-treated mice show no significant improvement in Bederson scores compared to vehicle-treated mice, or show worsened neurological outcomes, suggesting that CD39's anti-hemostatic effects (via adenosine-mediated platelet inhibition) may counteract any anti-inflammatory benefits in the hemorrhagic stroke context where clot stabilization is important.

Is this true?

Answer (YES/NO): NO